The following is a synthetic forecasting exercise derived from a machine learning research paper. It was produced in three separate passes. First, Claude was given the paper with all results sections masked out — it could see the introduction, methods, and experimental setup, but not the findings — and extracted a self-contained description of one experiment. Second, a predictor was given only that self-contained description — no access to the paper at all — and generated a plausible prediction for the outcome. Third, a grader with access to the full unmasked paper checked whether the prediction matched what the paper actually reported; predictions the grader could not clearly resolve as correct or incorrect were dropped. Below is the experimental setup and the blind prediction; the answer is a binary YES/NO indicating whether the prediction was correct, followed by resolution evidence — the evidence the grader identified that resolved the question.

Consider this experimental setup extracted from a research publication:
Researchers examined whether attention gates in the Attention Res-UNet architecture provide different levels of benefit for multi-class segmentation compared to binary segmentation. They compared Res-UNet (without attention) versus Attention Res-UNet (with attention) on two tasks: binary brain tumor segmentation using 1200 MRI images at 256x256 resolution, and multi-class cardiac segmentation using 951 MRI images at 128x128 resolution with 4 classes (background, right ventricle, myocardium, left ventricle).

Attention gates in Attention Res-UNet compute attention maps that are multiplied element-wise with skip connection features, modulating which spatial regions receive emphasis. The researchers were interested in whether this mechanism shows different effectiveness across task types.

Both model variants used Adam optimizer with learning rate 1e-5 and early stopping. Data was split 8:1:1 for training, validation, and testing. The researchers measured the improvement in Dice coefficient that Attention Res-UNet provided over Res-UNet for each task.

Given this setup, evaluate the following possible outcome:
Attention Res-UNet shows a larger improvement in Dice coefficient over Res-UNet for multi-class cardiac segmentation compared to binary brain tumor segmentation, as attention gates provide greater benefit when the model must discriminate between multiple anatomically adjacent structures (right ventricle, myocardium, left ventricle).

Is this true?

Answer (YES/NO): NO